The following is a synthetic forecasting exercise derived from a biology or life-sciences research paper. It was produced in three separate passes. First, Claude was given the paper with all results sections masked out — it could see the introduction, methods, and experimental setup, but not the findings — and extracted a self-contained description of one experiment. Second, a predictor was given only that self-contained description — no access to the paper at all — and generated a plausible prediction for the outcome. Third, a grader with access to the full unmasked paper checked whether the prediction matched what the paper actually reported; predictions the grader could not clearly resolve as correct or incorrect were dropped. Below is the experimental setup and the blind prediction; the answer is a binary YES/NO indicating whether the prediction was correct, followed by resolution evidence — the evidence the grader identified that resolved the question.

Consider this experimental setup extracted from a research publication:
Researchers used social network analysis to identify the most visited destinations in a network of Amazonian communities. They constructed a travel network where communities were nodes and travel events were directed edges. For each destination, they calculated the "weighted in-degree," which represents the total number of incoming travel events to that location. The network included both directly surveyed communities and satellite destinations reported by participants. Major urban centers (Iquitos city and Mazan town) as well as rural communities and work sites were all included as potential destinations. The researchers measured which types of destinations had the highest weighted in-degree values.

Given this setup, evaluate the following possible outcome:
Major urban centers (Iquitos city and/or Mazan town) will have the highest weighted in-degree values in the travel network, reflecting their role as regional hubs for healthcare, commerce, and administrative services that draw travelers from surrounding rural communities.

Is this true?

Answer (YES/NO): YES